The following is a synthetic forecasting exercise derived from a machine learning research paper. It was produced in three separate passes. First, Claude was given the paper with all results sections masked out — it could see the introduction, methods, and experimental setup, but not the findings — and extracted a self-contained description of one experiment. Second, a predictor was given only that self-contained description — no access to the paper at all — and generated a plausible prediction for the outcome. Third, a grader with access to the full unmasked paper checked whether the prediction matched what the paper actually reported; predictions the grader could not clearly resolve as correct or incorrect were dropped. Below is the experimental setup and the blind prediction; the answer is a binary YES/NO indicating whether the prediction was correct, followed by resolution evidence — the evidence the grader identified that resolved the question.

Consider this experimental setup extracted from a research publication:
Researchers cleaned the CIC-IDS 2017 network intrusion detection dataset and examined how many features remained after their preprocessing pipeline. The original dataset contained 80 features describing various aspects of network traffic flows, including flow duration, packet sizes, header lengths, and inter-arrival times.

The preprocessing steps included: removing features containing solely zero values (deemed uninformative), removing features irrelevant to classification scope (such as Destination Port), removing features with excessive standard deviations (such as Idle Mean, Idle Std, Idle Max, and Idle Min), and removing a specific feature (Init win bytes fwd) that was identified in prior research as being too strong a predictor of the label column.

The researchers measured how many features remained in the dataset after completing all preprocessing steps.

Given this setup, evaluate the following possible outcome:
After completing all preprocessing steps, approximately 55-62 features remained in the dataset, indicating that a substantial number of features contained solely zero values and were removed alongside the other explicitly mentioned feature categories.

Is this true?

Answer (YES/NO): NO